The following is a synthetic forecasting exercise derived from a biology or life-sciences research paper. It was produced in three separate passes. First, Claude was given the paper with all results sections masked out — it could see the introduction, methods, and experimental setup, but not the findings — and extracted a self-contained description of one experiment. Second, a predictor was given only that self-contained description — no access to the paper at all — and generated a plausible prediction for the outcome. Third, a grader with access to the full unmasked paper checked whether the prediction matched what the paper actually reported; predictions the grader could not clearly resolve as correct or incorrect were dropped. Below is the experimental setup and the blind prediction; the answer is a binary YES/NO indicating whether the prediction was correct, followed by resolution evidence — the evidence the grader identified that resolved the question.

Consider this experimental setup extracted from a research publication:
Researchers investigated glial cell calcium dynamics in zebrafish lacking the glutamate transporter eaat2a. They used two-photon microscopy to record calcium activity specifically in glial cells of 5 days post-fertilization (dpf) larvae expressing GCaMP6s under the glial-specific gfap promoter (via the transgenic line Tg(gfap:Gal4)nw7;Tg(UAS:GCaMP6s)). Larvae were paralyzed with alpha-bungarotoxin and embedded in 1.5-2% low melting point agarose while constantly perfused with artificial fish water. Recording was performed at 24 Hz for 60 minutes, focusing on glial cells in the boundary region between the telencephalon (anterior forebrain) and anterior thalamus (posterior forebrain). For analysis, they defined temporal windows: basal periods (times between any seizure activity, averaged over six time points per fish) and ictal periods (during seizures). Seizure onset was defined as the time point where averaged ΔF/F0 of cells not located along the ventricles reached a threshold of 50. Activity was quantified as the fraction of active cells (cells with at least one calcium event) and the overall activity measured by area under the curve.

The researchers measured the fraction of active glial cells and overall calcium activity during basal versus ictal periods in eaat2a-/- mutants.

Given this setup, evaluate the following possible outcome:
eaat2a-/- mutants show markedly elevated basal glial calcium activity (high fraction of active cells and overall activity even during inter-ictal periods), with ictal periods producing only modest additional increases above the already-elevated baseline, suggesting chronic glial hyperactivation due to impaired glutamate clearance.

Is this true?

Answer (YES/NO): NO